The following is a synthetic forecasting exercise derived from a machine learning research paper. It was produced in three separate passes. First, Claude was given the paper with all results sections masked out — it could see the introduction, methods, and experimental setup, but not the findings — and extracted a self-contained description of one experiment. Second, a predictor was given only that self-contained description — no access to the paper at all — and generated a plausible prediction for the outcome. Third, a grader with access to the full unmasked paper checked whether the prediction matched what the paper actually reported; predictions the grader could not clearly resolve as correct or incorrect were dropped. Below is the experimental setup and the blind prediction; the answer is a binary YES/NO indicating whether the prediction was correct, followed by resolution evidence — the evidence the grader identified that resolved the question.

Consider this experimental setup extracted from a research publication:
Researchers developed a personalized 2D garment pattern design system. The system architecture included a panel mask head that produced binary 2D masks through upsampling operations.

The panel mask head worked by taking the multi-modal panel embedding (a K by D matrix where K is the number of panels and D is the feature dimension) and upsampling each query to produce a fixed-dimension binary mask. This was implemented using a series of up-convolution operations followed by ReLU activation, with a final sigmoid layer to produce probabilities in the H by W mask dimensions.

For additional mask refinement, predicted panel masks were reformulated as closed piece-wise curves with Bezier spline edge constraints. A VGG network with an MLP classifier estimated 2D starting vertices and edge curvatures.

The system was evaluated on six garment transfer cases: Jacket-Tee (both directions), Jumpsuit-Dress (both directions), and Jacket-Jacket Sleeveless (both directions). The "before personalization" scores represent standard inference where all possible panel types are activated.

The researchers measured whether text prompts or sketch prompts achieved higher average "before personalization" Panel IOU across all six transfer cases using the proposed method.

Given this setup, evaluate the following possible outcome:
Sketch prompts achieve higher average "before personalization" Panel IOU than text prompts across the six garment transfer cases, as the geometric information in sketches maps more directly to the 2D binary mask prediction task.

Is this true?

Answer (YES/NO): NO